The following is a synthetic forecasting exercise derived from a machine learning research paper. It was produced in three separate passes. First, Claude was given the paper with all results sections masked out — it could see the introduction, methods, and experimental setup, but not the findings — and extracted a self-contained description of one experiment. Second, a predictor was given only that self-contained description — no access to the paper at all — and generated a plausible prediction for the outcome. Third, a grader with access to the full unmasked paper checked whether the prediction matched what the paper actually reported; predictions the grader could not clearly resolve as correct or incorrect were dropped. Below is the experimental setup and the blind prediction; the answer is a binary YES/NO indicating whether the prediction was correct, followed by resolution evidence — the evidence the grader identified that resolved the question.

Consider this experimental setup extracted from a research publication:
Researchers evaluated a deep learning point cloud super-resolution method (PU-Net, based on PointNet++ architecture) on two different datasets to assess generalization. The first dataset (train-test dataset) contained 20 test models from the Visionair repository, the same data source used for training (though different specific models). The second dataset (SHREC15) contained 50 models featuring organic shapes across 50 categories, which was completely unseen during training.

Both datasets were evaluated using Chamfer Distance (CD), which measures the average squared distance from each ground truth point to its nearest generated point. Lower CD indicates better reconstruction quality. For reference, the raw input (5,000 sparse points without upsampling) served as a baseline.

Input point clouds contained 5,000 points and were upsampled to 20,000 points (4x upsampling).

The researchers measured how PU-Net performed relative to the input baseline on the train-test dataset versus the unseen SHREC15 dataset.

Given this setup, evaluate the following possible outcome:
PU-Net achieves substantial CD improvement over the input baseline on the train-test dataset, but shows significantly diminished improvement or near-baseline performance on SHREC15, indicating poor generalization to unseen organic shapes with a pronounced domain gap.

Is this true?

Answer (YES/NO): NO